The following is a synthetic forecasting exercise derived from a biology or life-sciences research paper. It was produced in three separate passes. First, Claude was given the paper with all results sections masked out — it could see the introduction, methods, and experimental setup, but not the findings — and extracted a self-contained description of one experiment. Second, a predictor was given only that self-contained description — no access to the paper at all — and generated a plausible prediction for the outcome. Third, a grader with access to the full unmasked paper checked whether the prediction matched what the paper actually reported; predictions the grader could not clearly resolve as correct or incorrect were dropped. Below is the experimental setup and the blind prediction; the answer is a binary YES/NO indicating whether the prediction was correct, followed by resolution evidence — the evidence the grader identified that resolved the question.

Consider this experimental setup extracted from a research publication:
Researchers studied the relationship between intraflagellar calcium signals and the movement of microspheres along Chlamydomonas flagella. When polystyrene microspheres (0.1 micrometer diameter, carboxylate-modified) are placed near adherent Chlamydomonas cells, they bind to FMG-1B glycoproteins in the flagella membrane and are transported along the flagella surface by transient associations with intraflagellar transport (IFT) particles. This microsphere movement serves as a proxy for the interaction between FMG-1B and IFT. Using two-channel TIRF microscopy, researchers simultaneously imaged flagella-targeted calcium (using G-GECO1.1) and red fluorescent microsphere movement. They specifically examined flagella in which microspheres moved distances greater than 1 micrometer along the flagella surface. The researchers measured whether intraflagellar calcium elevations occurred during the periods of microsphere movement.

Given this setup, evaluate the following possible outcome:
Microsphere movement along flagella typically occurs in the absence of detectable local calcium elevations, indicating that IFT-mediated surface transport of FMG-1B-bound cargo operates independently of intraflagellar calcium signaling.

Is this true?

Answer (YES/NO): NO